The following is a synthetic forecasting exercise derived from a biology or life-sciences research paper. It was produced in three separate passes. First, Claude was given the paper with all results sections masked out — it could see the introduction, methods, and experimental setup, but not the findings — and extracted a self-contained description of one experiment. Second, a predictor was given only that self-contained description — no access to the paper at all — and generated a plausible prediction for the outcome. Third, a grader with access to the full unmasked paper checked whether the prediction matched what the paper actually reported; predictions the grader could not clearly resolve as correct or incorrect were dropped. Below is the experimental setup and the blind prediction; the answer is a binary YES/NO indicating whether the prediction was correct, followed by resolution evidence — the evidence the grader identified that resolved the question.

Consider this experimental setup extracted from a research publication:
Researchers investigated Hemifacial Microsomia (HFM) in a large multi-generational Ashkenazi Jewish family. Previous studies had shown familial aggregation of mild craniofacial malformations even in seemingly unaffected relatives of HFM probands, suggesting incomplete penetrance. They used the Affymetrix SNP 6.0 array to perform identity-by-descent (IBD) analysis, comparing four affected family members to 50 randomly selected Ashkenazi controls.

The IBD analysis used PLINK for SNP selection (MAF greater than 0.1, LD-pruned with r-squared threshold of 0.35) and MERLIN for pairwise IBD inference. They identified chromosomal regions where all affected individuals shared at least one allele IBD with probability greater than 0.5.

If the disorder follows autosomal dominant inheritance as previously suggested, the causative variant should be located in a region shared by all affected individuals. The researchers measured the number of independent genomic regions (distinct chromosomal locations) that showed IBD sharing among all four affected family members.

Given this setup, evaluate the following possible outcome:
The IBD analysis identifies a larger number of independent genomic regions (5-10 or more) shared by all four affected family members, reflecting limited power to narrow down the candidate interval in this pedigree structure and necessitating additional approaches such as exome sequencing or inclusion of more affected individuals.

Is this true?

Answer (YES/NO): YES